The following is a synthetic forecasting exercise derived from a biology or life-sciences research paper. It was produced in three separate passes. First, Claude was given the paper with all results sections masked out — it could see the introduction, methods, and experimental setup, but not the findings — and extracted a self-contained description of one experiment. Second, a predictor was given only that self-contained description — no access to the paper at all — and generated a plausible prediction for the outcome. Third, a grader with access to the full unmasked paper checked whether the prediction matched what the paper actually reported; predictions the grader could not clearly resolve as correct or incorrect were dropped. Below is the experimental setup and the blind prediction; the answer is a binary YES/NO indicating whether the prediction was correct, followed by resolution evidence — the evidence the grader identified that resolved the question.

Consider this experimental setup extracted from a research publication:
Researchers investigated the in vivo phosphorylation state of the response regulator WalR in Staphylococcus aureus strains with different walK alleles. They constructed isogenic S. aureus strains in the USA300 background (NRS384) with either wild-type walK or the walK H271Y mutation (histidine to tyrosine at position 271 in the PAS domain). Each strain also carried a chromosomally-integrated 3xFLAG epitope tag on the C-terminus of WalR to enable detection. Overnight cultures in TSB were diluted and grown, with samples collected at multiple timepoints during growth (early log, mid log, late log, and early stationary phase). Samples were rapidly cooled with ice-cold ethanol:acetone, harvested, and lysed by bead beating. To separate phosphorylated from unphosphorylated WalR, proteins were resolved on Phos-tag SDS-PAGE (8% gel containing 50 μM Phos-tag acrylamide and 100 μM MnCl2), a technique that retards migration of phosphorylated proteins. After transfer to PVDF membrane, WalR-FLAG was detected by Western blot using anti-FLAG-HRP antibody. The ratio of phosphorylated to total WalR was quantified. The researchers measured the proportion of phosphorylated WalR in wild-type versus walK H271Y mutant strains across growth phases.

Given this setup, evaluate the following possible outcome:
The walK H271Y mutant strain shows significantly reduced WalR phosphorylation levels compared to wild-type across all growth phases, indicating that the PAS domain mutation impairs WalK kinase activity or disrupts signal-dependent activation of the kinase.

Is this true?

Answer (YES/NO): NO